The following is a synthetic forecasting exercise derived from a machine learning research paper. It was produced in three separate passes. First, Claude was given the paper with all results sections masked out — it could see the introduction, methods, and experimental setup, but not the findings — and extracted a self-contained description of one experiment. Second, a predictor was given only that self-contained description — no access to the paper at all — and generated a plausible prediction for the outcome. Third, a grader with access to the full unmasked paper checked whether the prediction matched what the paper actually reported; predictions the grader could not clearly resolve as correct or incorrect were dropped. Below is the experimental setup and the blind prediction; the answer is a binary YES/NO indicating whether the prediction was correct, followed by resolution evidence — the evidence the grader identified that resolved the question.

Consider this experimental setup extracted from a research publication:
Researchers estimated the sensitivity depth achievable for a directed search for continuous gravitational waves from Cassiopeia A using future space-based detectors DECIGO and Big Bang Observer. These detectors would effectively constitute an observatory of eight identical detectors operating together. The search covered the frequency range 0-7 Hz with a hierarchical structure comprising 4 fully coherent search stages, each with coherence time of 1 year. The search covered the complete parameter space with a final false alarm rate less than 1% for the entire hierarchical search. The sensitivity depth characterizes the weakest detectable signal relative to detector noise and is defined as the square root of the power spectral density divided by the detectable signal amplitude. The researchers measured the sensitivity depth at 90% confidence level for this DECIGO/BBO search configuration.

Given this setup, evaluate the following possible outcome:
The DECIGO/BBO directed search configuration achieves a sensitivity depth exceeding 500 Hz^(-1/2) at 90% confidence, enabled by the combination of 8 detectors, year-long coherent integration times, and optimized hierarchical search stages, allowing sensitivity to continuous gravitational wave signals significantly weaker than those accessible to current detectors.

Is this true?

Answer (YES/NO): YES